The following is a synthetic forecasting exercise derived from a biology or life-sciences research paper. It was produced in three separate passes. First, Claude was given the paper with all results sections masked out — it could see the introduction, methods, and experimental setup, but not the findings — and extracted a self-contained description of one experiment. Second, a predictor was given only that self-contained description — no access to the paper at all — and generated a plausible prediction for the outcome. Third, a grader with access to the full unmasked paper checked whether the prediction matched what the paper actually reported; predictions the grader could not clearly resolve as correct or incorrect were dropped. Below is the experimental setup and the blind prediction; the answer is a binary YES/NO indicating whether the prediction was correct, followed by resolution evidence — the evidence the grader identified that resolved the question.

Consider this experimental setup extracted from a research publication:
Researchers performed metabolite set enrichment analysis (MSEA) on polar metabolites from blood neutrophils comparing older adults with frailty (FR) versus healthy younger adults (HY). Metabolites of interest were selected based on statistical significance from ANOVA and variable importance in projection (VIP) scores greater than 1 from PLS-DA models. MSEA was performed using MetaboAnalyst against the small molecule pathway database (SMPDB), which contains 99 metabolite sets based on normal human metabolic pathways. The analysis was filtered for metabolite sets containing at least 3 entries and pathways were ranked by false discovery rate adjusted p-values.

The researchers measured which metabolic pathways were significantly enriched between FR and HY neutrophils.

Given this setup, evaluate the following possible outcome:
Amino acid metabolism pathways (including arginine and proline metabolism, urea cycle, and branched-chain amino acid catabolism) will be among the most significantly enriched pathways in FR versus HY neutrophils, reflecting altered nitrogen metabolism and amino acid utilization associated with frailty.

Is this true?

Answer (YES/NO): NO